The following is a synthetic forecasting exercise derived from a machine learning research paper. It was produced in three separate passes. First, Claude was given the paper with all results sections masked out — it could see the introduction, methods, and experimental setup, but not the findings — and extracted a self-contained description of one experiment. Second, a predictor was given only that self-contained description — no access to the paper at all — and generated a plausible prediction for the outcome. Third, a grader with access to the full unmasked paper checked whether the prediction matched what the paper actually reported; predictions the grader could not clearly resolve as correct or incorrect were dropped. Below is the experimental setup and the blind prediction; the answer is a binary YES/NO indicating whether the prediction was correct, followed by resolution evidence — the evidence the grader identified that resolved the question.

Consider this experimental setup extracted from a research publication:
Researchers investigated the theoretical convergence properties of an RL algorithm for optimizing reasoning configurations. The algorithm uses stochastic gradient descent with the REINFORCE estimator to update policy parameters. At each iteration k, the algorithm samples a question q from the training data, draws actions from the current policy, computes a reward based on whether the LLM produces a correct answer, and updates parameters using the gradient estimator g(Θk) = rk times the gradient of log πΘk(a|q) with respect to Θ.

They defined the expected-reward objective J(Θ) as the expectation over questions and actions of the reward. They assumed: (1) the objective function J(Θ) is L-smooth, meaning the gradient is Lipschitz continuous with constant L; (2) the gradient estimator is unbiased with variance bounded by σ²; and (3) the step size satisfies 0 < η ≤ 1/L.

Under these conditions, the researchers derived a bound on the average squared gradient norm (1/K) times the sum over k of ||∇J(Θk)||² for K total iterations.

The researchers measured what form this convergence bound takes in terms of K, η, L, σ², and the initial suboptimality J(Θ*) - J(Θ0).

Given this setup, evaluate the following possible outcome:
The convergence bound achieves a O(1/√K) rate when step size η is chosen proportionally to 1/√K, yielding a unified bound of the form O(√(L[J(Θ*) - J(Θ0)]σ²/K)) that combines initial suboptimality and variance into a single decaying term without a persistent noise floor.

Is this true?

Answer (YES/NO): NO